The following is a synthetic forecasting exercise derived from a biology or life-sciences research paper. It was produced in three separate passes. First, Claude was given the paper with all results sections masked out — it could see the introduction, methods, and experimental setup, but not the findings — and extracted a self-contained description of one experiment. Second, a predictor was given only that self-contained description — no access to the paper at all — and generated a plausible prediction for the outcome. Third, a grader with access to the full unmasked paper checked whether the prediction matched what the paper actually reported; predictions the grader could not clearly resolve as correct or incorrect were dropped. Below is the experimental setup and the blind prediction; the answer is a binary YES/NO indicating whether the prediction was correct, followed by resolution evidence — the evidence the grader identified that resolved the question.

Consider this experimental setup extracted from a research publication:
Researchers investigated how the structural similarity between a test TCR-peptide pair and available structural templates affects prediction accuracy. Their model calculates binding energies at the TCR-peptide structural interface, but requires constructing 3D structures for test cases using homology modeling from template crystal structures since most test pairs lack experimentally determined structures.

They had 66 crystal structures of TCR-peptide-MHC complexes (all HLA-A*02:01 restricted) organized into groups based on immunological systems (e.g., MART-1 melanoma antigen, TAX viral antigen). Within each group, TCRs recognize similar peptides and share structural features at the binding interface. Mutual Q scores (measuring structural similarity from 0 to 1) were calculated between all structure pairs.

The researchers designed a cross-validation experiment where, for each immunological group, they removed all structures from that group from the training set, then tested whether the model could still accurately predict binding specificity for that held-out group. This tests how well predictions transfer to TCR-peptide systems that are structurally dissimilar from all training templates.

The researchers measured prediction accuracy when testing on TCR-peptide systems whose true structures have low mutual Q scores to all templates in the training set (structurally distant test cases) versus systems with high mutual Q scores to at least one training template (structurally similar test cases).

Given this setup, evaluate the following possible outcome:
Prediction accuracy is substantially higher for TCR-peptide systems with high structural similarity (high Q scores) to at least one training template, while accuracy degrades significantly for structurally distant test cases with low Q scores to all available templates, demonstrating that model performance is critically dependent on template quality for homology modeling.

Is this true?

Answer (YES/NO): YES